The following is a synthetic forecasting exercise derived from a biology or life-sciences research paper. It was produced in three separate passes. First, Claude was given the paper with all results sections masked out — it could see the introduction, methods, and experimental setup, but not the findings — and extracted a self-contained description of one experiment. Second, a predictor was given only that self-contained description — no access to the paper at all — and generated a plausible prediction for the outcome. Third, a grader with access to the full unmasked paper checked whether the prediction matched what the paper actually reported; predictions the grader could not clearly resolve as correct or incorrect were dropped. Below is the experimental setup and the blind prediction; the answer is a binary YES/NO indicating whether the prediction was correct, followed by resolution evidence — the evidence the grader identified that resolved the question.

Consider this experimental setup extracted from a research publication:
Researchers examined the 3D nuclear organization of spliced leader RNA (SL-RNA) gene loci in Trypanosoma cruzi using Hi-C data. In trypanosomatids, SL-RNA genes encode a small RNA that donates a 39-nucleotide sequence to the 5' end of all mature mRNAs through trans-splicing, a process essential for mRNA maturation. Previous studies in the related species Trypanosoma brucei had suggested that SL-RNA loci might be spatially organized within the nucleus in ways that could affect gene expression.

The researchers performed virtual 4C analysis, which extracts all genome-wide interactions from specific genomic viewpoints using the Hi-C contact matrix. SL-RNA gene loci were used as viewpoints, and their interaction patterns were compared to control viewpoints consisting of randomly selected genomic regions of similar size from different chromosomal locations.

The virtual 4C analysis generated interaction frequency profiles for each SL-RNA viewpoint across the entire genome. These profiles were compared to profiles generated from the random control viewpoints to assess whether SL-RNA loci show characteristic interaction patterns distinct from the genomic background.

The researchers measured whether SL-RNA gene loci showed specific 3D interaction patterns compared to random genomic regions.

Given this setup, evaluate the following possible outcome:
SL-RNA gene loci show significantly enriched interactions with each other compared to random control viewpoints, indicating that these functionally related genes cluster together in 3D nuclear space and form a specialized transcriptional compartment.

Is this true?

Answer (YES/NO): NO